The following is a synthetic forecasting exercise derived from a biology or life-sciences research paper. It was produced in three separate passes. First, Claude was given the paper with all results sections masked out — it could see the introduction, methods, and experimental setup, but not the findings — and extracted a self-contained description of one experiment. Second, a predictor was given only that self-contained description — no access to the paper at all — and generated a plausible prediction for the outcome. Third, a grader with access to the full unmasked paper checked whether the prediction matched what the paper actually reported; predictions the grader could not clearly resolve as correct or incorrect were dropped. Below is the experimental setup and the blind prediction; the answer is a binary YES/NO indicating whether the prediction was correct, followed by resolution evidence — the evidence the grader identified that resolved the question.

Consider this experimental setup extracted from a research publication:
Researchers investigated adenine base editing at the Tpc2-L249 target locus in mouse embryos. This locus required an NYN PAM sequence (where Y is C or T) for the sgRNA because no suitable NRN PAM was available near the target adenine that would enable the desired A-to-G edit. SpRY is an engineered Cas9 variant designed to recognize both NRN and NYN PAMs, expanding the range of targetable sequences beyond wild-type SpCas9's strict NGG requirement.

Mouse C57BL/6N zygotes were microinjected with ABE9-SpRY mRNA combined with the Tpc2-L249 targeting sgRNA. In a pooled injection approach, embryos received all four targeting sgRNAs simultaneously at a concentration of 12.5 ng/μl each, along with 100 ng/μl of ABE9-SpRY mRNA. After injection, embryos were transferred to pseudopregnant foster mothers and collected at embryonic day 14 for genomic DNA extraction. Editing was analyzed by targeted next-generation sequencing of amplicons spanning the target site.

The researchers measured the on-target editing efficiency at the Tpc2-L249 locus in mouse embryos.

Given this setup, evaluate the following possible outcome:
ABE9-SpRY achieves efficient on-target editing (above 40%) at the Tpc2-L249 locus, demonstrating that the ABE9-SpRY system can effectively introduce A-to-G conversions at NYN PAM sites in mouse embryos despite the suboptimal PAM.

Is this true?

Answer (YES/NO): NO